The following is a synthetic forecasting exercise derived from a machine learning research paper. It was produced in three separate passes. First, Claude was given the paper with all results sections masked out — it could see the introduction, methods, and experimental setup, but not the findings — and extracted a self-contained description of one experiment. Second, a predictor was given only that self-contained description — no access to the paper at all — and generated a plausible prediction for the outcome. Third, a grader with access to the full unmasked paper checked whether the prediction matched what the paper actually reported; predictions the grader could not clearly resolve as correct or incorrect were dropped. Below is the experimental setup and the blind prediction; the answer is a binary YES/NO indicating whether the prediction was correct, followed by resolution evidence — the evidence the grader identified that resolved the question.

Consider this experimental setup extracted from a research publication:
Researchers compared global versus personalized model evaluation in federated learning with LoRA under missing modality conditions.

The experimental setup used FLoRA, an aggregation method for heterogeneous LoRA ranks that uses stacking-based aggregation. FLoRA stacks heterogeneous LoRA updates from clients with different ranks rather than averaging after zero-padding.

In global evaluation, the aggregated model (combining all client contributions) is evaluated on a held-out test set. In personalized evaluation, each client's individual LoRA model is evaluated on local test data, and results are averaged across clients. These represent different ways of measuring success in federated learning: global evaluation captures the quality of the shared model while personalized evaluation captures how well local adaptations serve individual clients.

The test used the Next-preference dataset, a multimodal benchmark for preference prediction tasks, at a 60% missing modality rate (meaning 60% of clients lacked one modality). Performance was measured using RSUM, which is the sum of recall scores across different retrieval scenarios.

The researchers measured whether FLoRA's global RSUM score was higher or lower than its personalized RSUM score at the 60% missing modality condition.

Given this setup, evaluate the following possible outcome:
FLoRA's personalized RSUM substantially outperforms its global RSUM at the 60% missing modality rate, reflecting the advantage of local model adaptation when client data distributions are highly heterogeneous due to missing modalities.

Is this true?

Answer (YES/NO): NO